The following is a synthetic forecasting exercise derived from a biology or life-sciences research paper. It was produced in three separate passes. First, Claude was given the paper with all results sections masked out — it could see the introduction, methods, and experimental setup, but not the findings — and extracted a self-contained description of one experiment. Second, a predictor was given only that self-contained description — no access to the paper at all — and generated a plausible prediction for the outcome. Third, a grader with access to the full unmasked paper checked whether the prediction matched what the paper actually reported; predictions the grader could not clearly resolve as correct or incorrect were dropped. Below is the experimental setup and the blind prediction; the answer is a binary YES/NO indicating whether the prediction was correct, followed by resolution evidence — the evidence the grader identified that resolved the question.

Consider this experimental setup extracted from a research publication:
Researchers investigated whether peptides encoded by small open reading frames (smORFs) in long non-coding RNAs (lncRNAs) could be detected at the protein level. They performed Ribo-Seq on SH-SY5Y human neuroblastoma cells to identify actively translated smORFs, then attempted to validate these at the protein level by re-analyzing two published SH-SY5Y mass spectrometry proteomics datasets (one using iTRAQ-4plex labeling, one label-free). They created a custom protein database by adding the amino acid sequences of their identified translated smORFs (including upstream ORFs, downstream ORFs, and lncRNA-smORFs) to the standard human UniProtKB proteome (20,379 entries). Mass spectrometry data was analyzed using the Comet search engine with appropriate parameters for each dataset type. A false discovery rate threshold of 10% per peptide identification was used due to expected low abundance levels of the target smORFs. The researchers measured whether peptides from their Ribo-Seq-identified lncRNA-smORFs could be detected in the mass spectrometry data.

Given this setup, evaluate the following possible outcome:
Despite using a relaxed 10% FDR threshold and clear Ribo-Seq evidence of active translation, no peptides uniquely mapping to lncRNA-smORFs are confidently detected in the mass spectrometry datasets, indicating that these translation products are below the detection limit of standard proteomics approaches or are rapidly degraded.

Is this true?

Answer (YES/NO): NO